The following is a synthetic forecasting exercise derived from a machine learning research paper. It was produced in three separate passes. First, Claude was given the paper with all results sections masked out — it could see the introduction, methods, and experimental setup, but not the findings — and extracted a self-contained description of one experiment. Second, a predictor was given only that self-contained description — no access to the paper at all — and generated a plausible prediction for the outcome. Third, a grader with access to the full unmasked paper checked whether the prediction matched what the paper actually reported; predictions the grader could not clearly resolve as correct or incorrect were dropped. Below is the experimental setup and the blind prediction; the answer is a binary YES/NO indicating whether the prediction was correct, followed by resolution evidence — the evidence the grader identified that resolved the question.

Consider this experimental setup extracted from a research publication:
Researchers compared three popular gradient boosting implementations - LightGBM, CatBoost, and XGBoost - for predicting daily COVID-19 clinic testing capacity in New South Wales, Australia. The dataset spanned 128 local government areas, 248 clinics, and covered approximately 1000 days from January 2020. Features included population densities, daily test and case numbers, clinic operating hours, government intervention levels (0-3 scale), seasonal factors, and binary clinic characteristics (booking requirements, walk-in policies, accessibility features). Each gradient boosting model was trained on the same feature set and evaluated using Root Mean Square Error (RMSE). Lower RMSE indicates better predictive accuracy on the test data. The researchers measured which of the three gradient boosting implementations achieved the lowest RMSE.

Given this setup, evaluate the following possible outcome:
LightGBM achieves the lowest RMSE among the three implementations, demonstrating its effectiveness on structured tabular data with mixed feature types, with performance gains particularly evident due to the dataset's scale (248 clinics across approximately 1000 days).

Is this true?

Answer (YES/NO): NO